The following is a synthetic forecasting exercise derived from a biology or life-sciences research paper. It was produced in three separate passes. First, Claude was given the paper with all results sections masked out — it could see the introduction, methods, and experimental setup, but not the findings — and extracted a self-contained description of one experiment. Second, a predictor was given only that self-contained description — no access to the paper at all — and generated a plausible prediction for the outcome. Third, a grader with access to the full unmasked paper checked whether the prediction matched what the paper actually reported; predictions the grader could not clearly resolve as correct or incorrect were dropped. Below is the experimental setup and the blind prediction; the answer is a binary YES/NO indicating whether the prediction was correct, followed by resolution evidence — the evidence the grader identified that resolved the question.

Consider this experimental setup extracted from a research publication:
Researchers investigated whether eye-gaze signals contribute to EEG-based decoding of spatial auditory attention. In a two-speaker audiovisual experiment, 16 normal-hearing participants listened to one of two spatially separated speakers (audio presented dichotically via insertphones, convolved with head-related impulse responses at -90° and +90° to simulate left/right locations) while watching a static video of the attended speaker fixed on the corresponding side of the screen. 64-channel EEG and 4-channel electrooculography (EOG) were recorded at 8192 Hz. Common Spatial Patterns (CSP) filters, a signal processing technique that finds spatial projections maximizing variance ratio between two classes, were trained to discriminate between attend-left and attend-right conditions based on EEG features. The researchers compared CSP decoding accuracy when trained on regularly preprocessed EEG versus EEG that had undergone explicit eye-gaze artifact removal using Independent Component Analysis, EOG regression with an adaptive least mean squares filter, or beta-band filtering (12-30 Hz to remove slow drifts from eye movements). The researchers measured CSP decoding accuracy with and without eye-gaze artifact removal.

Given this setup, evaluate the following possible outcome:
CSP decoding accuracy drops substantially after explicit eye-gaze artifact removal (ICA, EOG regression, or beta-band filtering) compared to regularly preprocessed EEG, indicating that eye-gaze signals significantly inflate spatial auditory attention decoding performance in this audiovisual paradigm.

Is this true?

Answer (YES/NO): NO